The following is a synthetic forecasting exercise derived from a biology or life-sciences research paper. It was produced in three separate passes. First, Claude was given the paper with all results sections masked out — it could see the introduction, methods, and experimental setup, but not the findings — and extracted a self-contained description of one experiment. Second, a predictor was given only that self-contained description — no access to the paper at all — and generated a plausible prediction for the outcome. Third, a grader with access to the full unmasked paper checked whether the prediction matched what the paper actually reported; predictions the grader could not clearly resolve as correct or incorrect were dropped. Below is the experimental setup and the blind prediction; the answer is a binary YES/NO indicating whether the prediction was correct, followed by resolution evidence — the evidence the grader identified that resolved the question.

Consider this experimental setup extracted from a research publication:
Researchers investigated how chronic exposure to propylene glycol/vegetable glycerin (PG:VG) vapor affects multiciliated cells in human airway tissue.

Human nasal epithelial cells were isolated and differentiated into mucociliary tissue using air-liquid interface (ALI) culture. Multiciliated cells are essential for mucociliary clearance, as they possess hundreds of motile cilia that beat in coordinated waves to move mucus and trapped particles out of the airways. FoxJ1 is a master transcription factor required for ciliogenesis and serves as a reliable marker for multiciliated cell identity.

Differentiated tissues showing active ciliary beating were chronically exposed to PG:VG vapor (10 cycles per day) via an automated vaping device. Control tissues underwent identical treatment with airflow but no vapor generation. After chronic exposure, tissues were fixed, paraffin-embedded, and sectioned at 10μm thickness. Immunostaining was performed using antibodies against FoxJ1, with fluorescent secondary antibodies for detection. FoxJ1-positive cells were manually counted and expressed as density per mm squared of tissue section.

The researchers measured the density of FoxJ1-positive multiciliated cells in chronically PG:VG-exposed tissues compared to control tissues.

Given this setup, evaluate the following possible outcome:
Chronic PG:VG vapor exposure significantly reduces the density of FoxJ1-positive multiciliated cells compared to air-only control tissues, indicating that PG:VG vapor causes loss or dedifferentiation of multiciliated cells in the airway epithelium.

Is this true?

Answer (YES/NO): YES